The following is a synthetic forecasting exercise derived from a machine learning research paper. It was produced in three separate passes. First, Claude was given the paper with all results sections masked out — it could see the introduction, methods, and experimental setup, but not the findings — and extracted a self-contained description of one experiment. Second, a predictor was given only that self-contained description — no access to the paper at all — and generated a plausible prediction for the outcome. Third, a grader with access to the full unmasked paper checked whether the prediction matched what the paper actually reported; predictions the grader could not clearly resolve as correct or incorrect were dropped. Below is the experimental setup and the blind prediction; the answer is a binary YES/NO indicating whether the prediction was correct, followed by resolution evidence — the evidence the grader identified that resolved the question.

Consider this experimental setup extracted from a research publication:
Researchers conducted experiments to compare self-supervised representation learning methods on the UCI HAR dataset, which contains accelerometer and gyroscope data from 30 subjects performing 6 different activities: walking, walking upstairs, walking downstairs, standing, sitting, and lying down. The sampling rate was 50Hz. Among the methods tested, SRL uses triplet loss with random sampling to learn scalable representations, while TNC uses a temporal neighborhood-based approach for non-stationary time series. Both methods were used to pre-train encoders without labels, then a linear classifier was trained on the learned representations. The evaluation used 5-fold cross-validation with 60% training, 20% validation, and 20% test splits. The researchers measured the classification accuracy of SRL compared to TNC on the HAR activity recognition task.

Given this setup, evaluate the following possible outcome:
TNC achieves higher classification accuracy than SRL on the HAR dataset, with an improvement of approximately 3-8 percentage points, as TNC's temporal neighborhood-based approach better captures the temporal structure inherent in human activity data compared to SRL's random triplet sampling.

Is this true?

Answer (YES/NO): NO